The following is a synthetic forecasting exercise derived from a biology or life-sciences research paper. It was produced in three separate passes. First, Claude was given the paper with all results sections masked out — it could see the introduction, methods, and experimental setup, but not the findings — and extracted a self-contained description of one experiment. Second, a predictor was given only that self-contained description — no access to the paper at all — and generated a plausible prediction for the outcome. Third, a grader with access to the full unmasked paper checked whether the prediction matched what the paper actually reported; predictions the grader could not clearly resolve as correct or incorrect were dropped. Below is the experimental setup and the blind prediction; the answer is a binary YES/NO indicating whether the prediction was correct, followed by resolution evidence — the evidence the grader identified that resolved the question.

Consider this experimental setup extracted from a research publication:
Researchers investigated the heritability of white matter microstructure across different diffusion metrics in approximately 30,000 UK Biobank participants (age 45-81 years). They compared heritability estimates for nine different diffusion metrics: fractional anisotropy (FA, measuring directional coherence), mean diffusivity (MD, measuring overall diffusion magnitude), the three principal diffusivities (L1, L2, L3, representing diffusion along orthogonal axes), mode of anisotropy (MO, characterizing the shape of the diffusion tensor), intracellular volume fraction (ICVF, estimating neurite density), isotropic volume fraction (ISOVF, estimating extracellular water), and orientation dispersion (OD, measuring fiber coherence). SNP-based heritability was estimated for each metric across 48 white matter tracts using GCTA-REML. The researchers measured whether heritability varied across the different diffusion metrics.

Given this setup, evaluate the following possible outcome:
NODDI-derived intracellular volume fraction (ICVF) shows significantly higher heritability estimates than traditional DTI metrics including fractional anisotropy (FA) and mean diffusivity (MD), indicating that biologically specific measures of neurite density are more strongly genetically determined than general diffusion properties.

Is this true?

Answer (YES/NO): NO